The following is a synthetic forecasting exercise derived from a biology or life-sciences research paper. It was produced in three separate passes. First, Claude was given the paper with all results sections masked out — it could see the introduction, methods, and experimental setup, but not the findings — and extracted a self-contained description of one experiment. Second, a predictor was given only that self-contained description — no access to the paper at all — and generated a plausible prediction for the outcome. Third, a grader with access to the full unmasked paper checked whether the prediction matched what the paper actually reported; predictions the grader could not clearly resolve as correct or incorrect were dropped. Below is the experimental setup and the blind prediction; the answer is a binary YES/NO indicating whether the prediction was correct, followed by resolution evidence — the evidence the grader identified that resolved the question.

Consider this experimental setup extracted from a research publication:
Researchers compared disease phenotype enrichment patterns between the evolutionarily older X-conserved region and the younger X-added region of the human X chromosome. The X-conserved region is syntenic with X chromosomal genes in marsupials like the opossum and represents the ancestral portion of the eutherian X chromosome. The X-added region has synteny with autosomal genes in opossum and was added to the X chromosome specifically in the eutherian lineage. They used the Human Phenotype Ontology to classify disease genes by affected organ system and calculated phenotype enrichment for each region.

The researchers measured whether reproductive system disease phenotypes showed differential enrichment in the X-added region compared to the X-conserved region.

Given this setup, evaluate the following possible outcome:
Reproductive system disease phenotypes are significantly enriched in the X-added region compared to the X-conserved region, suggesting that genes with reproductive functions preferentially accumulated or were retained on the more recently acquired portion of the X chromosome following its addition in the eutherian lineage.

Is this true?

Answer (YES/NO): YES